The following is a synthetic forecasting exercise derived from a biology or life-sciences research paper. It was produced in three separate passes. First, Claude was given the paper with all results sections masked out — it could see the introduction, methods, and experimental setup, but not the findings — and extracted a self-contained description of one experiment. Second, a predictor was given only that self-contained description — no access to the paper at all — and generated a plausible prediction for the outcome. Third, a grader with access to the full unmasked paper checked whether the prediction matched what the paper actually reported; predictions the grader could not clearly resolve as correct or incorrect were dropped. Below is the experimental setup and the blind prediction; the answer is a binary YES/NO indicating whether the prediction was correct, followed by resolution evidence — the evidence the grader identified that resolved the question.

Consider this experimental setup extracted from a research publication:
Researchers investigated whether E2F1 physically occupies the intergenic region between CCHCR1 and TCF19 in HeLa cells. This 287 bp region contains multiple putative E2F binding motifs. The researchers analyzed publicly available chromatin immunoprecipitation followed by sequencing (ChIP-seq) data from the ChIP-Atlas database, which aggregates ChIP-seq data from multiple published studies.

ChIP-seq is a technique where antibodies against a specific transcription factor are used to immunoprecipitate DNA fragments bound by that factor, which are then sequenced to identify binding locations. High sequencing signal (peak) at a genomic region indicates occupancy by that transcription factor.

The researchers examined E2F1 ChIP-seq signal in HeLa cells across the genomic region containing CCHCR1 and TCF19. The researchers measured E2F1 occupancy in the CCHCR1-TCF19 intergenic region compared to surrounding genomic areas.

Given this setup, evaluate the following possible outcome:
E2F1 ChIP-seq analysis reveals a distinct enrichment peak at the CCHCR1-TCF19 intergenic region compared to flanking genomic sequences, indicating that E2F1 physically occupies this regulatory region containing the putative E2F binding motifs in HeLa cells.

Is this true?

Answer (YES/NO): YES